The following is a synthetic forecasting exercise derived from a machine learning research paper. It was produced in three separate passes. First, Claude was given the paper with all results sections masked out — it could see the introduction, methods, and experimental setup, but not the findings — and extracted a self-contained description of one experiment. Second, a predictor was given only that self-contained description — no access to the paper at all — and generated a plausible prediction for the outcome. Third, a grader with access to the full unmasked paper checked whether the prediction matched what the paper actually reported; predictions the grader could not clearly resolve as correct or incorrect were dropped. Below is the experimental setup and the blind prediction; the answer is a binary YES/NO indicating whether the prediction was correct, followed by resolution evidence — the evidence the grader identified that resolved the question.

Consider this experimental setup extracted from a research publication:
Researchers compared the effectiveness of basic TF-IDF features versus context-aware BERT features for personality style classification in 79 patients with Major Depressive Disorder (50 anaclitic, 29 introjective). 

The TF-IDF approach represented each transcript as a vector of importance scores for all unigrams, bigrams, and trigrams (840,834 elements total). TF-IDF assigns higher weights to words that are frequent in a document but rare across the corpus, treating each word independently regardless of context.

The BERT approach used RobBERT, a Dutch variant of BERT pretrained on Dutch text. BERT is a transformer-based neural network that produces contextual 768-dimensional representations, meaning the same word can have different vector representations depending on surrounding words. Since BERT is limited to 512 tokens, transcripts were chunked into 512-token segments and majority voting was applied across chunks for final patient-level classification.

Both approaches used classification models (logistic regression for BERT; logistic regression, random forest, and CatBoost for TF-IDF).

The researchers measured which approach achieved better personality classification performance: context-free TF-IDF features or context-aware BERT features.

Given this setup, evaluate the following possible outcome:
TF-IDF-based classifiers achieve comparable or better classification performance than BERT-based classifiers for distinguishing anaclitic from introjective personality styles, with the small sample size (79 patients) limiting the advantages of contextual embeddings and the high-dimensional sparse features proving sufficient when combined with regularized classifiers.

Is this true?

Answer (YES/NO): NO